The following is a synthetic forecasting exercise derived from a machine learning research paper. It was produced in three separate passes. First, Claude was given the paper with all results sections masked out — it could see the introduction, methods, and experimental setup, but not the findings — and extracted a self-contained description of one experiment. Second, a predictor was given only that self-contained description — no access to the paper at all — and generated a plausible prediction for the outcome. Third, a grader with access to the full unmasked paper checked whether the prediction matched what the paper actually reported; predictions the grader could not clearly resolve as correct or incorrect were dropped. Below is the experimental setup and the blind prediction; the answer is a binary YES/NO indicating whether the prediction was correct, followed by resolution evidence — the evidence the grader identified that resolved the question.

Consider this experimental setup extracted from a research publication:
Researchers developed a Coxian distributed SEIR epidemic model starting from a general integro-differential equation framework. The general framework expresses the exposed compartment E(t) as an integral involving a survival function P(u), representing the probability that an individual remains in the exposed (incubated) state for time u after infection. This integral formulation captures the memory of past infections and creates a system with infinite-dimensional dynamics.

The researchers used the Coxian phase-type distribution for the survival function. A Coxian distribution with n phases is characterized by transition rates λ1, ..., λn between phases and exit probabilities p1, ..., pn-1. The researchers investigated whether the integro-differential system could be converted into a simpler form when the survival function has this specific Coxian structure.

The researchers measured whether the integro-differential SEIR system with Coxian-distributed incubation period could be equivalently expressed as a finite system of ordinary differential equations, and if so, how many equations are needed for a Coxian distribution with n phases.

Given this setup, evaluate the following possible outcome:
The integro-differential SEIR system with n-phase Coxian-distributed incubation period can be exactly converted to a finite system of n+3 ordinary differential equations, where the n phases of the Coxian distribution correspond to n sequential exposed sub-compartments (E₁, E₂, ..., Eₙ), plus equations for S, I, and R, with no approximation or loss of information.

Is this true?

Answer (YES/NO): YES